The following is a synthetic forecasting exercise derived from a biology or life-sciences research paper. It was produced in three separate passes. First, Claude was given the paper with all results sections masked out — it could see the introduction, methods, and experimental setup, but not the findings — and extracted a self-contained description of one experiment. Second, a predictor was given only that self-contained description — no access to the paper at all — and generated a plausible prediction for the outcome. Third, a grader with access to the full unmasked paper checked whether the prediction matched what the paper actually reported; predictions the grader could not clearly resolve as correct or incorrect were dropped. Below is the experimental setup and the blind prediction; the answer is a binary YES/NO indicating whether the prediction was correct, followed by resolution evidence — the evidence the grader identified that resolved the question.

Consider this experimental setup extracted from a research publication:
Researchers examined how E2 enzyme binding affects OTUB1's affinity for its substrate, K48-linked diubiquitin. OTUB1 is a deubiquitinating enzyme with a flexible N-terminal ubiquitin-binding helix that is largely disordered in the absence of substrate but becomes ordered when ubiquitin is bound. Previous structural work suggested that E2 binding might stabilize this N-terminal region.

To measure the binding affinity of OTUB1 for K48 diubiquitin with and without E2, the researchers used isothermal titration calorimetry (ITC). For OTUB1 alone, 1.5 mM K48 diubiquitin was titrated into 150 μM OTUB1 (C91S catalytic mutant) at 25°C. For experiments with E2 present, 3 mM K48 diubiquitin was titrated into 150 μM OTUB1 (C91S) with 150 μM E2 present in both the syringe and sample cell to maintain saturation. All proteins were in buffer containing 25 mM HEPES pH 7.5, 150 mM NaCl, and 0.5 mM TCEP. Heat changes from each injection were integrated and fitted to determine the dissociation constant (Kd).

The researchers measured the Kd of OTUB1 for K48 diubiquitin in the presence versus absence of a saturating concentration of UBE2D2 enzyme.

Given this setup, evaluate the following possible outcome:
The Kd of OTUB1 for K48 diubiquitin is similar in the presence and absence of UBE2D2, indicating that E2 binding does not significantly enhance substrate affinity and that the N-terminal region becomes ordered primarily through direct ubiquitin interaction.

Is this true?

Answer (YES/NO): NO